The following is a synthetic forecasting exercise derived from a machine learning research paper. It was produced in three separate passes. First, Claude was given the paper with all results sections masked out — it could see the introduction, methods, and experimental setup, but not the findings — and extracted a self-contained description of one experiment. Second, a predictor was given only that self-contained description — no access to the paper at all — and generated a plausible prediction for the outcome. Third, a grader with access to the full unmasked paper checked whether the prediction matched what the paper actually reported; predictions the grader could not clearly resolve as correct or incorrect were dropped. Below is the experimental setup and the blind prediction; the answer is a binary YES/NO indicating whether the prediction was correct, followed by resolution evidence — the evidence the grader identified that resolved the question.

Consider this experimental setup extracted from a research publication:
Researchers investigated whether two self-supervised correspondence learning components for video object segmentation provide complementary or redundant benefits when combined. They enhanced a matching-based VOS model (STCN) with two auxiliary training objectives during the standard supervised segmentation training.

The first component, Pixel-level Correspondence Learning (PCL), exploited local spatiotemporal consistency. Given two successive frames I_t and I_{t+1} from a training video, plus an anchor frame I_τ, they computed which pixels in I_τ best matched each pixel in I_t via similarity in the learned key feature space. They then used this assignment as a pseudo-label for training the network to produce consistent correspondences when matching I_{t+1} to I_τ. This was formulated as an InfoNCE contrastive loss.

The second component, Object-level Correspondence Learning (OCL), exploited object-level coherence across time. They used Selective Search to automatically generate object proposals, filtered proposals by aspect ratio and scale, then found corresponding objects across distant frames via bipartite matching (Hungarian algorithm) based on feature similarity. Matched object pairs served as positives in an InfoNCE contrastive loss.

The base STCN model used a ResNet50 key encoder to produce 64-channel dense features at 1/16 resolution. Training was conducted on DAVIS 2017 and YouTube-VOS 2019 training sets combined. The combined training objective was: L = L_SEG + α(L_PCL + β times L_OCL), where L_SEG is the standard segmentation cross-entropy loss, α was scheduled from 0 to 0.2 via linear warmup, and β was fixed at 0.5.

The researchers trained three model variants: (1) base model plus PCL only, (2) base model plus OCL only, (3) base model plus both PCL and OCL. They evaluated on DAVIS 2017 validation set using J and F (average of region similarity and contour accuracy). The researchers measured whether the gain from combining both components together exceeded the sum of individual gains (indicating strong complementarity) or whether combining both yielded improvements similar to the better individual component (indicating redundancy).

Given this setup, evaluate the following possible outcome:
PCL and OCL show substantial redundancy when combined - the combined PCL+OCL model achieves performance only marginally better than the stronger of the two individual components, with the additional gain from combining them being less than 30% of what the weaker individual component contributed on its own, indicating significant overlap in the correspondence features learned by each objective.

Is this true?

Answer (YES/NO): NO